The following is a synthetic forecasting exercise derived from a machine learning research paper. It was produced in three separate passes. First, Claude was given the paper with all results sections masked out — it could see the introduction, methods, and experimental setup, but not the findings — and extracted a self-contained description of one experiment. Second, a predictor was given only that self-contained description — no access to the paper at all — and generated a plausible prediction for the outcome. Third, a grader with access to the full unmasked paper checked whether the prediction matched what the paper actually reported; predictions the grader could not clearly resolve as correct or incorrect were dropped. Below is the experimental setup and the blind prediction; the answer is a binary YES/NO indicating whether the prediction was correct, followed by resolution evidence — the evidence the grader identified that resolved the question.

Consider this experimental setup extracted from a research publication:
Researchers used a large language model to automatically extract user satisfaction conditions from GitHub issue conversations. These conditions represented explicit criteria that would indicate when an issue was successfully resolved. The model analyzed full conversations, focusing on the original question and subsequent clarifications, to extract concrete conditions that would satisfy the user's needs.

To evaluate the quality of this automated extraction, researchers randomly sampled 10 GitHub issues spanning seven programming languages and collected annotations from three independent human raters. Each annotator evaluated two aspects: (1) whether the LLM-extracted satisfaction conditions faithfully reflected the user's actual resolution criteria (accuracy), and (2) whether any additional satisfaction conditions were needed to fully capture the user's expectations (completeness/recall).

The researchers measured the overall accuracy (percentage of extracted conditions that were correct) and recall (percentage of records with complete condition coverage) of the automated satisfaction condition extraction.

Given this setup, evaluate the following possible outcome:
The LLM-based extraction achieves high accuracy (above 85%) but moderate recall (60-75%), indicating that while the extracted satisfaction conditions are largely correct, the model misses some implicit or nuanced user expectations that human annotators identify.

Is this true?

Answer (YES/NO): YES